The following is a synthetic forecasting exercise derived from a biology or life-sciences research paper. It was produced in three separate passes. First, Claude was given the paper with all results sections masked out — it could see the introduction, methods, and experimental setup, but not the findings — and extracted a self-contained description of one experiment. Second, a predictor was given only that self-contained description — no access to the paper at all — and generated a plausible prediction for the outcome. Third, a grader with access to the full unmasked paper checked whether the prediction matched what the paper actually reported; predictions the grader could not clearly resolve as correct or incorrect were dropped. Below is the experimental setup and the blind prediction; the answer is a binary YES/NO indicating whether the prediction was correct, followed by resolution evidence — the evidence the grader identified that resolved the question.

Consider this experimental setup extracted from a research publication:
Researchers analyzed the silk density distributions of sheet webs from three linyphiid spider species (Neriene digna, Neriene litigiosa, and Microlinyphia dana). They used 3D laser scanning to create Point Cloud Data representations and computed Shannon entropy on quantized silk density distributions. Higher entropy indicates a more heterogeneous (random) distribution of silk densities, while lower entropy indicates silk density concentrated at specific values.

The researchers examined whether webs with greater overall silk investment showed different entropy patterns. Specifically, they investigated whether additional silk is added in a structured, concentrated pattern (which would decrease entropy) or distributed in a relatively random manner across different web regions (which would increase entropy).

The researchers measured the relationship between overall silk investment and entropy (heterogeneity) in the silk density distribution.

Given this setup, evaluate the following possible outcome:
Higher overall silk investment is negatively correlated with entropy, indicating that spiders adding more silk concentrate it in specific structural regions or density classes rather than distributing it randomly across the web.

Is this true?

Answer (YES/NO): NO